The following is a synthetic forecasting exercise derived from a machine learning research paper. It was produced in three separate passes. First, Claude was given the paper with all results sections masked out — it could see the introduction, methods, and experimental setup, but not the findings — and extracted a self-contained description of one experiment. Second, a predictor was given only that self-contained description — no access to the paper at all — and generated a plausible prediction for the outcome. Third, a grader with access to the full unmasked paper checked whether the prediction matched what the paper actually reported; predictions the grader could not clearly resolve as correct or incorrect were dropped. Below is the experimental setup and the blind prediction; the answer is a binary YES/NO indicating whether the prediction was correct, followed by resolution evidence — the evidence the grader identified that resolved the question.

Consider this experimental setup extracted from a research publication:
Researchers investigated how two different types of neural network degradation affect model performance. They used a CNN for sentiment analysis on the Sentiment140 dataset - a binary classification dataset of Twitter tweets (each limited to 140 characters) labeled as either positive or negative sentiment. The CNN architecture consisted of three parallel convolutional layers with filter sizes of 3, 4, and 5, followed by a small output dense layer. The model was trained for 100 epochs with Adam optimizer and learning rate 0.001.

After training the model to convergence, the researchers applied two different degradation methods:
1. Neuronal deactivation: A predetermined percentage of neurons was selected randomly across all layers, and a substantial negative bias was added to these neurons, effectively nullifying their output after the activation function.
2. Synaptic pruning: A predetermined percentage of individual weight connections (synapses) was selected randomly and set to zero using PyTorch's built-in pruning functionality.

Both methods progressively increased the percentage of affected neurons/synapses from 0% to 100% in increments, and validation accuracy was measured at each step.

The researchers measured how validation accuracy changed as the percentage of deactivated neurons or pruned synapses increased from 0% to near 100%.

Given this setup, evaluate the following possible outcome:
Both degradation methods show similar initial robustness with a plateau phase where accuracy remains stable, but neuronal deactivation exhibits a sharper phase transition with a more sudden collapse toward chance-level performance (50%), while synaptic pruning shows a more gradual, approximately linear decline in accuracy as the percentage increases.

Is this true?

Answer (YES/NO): NO